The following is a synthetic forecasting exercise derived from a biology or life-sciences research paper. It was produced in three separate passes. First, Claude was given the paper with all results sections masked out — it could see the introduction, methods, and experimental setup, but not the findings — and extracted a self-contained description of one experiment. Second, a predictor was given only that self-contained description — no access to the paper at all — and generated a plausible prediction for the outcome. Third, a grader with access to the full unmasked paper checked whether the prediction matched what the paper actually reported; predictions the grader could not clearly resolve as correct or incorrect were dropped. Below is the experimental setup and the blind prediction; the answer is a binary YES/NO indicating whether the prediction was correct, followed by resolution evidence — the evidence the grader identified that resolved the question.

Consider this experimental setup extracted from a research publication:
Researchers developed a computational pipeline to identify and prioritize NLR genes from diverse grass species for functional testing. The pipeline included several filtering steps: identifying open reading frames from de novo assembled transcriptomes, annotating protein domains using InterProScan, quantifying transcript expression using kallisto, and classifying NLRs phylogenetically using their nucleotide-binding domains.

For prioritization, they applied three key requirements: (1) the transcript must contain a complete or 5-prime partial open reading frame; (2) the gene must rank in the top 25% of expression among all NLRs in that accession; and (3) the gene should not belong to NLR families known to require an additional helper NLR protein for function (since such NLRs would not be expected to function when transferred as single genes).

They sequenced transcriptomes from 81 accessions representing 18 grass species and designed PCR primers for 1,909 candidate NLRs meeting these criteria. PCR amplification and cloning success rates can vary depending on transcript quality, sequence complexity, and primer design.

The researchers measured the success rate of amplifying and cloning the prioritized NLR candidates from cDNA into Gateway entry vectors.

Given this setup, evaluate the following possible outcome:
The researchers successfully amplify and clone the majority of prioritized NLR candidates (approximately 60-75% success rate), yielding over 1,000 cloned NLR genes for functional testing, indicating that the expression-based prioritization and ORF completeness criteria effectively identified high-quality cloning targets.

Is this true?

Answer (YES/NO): NO